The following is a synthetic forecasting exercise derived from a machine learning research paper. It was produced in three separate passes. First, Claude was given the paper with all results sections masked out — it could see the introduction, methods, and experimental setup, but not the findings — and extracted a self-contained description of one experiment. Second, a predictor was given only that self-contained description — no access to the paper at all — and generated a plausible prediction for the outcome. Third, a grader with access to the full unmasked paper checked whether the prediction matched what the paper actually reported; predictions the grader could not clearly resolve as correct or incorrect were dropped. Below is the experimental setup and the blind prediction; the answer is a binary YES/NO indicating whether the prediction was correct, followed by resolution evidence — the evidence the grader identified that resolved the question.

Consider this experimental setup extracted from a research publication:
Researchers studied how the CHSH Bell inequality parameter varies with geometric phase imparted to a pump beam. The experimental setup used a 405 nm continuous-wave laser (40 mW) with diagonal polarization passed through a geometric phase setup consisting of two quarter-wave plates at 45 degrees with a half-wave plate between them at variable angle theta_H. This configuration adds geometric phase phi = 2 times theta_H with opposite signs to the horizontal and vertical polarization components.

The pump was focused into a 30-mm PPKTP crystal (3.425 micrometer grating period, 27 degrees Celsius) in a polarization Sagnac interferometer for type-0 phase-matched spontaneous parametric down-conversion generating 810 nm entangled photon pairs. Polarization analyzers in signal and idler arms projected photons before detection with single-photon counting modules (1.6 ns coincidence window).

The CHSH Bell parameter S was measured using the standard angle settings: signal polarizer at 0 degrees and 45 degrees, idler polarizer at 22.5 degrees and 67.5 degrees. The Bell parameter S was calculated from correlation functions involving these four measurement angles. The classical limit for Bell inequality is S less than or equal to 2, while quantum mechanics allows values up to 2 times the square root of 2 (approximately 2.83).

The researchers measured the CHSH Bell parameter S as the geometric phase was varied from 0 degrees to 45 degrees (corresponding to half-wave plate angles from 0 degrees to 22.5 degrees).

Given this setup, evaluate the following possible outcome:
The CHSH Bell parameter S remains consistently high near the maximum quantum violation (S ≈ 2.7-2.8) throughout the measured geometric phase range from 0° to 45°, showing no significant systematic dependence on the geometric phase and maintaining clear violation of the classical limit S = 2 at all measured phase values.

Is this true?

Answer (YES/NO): NO